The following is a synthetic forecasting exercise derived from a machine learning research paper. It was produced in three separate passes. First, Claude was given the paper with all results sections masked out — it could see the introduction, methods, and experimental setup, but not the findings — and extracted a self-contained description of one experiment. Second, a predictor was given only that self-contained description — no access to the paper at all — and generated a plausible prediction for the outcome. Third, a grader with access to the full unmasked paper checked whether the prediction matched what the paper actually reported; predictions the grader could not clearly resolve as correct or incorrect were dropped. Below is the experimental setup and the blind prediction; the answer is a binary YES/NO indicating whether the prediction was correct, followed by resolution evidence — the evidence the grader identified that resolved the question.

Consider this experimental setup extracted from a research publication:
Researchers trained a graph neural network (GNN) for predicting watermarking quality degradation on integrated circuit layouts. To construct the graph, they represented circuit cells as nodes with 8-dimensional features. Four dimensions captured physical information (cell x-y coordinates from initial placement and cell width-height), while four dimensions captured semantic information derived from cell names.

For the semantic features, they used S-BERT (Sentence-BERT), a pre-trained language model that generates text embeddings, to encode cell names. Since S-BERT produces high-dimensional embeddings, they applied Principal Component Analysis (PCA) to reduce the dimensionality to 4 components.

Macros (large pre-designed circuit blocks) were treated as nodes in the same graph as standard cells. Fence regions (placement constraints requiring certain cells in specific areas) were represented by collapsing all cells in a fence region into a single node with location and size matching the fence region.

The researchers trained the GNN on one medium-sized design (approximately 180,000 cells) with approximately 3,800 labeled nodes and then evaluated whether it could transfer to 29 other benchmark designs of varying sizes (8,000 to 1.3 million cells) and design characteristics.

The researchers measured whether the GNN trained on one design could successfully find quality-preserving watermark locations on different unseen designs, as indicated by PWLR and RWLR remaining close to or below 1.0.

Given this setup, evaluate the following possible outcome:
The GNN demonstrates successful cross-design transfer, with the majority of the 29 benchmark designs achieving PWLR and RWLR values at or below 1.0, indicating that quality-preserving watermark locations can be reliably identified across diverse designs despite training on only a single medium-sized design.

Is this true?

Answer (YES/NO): YES